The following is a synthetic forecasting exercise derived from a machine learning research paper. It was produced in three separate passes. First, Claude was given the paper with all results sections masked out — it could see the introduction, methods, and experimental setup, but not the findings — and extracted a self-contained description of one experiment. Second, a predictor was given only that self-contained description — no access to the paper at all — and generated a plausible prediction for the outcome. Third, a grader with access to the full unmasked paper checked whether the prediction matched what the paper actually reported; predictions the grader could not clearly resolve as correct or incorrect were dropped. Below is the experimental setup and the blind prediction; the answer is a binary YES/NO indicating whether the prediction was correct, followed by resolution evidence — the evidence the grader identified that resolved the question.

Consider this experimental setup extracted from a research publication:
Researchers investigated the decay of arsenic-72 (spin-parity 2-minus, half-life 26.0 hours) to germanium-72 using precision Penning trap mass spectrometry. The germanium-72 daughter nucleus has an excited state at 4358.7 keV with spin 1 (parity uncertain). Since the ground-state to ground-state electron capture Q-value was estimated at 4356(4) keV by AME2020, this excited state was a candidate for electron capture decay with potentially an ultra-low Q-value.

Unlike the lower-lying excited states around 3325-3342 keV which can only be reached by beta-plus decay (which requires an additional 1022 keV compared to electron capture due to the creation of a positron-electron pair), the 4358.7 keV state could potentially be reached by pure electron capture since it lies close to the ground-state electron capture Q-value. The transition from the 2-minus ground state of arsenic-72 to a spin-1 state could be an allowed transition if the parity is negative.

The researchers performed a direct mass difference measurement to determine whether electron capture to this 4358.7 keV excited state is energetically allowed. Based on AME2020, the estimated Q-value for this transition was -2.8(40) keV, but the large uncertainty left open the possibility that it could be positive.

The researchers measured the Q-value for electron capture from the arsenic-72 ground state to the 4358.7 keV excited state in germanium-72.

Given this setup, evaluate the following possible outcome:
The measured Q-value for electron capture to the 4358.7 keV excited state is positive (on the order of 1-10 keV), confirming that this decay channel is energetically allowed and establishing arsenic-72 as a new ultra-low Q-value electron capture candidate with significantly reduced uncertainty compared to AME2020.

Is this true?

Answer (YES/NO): NO